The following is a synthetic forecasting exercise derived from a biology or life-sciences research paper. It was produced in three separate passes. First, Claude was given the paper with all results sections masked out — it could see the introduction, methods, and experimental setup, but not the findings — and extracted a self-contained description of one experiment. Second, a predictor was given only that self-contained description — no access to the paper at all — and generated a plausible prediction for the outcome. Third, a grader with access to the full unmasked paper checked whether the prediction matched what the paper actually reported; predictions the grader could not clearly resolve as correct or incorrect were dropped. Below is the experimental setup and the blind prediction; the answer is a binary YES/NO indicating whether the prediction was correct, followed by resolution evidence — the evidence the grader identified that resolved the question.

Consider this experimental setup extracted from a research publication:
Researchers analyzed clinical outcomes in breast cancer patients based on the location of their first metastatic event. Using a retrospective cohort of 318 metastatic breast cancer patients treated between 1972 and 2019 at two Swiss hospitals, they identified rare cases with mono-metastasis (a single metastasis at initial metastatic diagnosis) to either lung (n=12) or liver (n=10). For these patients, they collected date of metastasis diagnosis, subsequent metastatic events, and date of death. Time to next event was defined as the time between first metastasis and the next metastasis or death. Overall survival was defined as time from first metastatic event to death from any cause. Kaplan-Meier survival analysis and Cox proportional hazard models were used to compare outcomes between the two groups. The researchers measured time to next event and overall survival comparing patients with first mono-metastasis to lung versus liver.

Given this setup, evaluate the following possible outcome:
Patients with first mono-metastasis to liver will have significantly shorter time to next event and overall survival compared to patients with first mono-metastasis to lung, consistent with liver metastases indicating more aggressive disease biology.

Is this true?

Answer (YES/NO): YES